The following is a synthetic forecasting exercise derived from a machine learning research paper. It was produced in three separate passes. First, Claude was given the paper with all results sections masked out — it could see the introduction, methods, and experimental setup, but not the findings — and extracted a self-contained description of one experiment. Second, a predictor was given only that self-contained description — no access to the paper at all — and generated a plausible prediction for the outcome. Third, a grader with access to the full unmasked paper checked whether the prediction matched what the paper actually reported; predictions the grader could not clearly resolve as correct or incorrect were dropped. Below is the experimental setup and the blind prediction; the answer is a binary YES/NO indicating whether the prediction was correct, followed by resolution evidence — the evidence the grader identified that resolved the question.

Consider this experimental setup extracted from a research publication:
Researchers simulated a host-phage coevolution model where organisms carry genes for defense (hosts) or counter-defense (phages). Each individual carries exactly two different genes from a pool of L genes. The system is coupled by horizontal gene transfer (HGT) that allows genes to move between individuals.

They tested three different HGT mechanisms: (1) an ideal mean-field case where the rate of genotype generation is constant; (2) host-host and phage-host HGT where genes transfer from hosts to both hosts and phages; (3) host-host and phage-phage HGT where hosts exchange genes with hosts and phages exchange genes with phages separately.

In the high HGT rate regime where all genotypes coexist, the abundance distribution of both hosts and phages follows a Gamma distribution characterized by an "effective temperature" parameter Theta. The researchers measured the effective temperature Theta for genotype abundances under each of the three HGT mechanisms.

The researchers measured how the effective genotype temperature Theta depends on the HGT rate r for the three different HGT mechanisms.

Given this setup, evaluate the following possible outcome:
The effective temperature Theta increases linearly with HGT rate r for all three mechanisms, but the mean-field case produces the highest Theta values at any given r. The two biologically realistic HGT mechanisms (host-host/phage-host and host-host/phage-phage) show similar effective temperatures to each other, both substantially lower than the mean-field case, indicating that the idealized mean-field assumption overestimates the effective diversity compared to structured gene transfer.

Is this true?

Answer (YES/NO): NO